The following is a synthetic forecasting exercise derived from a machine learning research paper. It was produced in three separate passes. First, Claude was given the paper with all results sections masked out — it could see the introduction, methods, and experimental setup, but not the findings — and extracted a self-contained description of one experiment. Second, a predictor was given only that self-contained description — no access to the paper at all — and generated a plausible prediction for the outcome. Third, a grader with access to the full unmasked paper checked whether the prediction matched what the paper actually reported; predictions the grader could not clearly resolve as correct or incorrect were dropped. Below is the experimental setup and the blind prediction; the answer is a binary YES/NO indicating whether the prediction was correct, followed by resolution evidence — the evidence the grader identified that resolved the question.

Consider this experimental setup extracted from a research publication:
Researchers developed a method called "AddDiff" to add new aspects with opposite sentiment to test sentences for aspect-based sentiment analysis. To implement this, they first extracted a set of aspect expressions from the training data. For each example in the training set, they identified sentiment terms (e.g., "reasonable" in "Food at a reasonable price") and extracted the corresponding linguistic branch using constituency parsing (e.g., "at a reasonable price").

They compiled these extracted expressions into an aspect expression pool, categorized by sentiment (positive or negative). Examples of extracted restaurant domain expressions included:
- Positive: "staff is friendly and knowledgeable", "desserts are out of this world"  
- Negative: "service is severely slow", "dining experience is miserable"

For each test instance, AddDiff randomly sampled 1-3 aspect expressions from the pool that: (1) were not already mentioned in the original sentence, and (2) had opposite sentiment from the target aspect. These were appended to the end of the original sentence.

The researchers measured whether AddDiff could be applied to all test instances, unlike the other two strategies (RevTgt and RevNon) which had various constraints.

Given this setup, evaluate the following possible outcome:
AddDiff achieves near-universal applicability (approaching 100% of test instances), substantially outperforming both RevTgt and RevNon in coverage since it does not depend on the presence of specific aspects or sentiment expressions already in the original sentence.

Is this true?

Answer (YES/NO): YES